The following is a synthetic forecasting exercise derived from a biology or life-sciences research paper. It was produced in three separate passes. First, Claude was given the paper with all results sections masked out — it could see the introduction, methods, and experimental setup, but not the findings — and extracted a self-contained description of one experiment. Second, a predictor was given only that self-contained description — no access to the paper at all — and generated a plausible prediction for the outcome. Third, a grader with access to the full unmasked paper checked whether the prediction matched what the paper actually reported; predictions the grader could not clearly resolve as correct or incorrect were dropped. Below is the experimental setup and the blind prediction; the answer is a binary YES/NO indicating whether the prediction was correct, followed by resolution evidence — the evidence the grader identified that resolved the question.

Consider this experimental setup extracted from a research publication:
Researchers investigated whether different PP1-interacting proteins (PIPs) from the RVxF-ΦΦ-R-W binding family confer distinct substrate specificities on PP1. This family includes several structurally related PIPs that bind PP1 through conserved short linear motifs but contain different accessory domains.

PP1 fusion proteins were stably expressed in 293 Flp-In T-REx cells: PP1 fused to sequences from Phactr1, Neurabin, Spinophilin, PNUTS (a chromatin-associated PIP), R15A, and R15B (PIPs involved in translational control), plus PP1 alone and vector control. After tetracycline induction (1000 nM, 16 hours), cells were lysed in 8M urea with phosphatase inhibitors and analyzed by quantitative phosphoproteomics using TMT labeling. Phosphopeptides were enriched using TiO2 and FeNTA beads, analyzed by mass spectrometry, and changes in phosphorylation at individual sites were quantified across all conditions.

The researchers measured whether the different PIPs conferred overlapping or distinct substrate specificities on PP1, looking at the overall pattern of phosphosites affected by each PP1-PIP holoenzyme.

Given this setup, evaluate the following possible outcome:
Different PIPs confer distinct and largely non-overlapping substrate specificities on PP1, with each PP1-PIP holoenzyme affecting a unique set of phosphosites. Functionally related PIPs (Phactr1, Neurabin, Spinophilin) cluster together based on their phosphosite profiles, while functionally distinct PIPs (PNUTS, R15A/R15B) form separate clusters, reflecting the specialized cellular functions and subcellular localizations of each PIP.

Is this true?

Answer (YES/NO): NO